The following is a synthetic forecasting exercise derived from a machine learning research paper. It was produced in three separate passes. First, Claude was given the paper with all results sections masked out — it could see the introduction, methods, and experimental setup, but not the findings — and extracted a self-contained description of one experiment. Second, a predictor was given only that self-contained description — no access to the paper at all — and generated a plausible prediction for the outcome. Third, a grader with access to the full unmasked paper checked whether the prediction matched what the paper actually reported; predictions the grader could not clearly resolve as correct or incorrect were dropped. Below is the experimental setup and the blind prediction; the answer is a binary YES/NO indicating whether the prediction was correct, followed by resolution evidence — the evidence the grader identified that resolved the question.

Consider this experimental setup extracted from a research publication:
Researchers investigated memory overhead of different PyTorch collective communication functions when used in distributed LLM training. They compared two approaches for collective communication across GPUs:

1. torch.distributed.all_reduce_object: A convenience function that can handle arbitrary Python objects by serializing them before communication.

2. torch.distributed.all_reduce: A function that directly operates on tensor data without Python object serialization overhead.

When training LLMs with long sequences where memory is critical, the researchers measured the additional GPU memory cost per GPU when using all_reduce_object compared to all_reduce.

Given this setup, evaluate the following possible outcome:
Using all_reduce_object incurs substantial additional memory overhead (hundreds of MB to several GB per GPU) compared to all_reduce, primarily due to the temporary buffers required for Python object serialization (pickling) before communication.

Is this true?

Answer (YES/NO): YES